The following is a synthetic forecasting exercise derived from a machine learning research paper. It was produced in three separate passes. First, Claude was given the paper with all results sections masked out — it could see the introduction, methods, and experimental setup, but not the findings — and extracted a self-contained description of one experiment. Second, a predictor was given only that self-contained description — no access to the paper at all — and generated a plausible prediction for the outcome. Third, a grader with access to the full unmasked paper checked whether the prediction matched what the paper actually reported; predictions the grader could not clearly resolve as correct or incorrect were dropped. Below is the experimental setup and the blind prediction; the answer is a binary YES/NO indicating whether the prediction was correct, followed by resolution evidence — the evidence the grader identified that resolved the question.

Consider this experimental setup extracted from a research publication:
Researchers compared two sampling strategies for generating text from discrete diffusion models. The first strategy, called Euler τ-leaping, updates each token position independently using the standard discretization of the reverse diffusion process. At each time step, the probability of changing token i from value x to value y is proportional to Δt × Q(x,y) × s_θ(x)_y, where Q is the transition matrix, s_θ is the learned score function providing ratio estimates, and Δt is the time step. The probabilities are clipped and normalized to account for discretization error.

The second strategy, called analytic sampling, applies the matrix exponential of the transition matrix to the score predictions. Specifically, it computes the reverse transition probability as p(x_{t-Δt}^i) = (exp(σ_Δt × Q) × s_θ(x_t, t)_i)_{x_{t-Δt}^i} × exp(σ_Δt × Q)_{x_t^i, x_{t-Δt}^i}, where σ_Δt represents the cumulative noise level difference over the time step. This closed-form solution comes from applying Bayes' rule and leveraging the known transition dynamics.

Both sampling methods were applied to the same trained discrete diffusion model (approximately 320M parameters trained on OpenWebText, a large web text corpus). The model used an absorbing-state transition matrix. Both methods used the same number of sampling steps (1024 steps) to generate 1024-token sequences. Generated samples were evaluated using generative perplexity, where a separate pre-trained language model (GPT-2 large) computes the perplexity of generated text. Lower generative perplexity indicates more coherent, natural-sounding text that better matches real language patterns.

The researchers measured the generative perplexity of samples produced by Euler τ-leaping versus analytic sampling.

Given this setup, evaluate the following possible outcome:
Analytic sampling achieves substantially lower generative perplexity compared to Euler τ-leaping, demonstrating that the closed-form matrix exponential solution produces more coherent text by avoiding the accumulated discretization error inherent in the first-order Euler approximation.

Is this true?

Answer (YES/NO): NO